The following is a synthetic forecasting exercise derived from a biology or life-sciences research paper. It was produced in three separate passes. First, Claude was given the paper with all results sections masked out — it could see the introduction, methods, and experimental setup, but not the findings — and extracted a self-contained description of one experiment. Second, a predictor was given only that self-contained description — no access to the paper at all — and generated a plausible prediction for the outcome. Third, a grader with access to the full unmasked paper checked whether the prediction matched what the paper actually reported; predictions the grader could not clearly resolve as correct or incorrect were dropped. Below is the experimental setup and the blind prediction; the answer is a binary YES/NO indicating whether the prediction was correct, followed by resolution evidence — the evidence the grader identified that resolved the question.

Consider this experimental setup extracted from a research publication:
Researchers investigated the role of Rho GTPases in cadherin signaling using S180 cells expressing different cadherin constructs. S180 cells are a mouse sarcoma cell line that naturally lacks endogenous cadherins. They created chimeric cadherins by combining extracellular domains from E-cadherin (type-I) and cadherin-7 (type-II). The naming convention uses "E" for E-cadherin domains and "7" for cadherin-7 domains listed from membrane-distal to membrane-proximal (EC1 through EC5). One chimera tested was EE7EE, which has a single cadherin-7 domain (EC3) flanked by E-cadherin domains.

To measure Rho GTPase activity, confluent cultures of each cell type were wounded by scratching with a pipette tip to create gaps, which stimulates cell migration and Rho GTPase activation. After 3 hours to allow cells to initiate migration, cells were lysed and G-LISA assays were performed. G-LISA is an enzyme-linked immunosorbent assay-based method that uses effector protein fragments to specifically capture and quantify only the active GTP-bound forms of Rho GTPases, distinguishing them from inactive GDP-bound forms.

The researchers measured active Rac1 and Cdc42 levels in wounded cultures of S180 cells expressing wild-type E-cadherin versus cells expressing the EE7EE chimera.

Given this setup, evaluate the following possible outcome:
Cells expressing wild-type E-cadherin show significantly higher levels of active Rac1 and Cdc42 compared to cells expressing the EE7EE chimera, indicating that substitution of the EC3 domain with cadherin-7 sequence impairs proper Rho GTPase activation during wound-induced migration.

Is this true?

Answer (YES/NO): NO